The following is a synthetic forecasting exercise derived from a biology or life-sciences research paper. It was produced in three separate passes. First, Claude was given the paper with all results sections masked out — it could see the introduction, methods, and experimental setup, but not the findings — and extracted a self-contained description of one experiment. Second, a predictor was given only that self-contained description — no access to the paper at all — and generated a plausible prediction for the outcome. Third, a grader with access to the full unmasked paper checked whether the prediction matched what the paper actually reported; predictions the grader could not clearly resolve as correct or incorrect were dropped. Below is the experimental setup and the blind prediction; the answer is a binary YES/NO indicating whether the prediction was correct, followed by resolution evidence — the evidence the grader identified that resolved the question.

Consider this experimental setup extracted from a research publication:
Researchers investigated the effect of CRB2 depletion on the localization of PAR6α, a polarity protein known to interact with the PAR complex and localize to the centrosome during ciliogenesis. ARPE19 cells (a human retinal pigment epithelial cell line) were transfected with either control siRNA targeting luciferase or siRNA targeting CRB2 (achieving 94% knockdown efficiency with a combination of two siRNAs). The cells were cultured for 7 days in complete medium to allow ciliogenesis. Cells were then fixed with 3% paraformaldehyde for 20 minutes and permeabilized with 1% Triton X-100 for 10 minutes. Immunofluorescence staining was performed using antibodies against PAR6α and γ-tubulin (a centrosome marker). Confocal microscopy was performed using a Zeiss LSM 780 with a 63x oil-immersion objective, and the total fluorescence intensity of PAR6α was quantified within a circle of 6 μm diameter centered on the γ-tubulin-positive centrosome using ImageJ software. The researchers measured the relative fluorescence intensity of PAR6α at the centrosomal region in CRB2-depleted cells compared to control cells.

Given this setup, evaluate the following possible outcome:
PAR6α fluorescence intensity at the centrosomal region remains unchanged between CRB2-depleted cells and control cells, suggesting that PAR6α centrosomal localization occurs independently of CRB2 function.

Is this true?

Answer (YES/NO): NO